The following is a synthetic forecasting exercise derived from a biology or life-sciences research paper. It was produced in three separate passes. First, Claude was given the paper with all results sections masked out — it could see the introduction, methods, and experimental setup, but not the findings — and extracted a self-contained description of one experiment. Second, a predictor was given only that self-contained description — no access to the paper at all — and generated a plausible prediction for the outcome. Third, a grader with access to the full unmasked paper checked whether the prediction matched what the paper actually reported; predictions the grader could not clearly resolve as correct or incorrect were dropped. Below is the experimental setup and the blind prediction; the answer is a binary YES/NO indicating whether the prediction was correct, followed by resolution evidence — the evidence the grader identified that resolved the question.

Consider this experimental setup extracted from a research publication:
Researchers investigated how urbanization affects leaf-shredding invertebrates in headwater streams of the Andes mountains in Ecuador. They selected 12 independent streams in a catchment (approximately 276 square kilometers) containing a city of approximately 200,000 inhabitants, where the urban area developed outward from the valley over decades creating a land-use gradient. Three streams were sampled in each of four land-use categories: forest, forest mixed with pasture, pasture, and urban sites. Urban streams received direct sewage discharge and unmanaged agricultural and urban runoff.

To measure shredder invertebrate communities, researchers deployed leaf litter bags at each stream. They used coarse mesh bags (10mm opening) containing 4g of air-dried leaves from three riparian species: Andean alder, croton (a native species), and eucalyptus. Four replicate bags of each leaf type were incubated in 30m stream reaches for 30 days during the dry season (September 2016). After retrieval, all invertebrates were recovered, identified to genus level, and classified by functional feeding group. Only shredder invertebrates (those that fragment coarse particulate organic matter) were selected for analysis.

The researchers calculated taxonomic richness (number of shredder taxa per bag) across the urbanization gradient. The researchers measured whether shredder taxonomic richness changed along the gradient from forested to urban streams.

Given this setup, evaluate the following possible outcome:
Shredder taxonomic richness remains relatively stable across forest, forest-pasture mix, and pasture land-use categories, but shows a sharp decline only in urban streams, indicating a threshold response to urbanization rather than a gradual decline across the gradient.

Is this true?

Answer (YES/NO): YES